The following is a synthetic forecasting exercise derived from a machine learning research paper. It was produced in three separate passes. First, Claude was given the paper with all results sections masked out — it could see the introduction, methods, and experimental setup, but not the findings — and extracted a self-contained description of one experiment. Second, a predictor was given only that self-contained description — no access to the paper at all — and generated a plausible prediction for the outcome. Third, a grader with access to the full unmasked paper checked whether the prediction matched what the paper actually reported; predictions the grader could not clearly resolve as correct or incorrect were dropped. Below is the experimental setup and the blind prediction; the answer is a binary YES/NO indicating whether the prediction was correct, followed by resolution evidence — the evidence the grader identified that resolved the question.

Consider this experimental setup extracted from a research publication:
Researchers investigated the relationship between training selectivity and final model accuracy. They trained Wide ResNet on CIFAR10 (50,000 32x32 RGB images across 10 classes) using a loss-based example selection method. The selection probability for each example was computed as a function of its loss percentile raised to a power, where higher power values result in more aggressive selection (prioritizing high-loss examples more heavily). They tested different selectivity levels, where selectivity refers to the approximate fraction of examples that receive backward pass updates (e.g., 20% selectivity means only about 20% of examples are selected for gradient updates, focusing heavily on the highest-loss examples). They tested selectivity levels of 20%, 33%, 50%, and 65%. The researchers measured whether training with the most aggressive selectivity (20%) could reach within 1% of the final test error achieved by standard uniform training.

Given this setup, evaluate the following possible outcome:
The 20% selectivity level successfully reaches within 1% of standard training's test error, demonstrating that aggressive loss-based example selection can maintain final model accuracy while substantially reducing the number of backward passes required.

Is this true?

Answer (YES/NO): YES